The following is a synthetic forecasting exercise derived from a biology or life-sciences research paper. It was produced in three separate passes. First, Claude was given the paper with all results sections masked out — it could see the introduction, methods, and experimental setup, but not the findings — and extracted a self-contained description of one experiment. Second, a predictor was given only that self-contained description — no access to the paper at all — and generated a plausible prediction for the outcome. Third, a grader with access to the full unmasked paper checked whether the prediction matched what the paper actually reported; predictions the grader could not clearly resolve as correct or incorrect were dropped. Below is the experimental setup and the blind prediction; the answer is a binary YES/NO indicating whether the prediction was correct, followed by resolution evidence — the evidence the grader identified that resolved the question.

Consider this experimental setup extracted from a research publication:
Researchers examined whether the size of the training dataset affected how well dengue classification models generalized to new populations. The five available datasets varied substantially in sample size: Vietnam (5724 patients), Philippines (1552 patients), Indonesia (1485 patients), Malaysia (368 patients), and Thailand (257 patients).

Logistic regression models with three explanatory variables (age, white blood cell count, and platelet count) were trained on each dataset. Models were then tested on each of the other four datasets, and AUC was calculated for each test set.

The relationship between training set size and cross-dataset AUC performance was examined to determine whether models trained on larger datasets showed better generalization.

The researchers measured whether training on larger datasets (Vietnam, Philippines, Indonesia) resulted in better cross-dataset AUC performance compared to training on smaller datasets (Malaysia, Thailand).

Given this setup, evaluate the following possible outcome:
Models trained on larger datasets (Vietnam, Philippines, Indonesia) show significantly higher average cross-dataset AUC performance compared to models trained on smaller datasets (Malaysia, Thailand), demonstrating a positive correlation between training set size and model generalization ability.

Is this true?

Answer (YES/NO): NO